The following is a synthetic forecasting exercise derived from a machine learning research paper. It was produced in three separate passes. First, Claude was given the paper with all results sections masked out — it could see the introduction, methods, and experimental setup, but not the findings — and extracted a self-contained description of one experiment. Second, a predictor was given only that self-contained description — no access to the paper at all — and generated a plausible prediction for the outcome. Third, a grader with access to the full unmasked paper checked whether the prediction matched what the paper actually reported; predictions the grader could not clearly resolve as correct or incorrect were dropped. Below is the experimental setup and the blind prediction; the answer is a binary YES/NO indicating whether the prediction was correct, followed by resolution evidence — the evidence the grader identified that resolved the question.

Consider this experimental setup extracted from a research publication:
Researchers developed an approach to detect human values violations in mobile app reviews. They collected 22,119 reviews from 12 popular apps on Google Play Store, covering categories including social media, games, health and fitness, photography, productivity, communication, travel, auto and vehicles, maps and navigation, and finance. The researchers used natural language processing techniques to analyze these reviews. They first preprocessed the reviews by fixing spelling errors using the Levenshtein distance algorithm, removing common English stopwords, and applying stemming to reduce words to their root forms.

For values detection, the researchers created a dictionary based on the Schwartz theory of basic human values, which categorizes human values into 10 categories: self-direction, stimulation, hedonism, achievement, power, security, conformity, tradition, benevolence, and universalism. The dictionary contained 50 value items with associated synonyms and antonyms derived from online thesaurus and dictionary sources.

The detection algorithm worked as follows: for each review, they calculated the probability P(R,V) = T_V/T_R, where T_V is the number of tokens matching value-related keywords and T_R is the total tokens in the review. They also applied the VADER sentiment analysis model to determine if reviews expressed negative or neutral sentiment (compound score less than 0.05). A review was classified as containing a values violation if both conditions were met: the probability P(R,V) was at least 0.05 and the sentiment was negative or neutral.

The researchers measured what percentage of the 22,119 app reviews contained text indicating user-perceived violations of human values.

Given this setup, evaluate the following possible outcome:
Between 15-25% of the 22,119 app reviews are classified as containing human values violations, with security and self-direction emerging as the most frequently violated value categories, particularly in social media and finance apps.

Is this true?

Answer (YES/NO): NO